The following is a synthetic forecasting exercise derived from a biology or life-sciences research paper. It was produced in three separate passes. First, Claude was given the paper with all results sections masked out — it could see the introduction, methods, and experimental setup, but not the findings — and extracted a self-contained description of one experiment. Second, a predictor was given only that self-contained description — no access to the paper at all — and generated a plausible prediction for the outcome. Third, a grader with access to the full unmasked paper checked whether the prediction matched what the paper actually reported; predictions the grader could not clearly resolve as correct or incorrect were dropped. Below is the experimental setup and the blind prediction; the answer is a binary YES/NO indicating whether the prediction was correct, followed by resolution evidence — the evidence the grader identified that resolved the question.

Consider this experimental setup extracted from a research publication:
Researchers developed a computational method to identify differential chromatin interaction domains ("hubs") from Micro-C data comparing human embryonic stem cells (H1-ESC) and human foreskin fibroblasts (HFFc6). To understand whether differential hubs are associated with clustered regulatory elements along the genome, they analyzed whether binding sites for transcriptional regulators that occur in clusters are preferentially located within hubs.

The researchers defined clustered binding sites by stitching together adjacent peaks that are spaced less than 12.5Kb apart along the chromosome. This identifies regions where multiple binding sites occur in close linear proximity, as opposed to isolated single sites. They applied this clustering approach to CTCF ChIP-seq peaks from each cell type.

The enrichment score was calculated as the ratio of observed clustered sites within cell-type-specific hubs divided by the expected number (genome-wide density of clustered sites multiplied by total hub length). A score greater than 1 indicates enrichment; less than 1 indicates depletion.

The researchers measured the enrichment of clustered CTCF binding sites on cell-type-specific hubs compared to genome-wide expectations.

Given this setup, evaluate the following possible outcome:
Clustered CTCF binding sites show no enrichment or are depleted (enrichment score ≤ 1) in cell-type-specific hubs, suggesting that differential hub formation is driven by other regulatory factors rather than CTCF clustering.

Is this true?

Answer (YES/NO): NO